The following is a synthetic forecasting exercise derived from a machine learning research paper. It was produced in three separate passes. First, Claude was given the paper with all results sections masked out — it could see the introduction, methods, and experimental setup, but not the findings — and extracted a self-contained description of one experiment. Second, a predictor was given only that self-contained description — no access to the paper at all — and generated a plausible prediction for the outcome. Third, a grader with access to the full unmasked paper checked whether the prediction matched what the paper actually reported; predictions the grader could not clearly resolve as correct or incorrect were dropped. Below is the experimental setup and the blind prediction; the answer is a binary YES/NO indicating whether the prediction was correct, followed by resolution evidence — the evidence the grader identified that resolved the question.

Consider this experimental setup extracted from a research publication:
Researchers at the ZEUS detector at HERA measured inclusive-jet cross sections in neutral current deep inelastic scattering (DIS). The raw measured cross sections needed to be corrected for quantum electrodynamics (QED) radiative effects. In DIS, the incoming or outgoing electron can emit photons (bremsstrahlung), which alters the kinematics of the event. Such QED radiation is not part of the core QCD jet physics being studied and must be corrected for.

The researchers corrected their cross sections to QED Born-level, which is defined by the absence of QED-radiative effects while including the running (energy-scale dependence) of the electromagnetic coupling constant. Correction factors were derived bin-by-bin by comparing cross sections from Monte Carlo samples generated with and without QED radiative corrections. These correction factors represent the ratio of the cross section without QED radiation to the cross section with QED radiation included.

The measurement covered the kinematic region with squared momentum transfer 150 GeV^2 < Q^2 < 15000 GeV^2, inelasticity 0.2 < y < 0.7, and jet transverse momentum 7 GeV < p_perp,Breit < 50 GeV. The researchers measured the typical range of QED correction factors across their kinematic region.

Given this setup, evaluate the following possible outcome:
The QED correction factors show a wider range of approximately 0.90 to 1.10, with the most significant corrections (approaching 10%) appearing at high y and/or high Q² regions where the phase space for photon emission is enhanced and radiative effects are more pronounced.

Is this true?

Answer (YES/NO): NO